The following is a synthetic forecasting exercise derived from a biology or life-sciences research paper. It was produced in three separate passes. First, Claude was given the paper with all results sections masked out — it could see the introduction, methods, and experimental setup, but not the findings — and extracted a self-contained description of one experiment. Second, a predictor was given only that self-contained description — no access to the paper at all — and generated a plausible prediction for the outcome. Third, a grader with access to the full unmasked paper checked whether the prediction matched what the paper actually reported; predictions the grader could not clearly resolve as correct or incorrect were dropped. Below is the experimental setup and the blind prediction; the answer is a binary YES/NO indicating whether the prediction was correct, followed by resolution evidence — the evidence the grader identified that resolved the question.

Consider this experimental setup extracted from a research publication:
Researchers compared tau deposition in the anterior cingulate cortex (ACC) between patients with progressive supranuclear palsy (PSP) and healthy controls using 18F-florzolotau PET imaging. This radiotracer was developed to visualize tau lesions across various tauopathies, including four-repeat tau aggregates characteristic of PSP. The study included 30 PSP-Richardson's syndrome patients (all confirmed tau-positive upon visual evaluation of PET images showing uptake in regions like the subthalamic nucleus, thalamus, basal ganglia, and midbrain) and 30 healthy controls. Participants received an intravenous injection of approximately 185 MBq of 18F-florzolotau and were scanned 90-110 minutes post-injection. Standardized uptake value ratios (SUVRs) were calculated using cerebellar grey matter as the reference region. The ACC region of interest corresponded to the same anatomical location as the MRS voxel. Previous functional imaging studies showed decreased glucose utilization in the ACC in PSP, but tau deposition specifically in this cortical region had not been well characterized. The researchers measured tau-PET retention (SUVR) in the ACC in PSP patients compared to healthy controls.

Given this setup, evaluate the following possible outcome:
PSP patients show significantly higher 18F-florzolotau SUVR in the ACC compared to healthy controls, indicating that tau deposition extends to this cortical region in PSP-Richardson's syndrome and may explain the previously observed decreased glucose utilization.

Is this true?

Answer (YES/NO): NO